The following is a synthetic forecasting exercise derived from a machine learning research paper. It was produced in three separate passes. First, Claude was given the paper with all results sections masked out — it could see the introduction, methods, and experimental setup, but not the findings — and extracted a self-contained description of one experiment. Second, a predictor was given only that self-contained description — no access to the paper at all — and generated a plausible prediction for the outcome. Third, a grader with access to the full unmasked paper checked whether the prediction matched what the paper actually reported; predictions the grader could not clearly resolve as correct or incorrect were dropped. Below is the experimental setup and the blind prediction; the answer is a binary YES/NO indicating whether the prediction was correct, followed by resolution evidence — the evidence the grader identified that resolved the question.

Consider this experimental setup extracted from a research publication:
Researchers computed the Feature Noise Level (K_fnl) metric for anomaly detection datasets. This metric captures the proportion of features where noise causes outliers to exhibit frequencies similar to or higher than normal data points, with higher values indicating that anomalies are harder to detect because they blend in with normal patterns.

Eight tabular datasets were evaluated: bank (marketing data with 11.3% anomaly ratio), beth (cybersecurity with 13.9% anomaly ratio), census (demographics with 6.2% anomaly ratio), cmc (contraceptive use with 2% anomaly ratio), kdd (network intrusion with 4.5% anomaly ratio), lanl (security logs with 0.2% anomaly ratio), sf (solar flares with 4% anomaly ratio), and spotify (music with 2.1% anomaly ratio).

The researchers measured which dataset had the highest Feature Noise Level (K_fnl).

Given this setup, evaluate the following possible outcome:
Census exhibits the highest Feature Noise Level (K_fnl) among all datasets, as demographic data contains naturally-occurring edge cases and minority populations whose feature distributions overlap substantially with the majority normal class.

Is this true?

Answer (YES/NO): NO